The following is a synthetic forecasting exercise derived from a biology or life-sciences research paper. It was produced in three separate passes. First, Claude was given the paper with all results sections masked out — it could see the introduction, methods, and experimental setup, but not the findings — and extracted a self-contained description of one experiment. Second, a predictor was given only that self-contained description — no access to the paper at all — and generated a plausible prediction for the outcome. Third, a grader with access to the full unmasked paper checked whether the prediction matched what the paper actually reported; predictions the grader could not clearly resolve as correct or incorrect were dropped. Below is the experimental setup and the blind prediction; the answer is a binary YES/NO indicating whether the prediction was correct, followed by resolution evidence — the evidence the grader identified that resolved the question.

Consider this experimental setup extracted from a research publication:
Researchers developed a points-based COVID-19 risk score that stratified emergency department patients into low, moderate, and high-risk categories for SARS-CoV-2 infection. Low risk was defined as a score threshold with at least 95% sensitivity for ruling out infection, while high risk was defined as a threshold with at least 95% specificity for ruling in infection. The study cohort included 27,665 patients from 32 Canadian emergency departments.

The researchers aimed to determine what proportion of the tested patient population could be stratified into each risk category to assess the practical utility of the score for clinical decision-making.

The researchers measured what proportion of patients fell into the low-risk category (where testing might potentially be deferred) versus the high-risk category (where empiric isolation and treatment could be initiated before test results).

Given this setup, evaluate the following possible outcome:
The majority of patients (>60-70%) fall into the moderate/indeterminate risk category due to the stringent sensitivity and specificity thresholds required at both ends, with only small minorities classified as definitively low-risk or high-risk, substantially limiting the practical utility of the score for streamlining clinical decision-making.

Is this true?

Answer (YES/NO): NO